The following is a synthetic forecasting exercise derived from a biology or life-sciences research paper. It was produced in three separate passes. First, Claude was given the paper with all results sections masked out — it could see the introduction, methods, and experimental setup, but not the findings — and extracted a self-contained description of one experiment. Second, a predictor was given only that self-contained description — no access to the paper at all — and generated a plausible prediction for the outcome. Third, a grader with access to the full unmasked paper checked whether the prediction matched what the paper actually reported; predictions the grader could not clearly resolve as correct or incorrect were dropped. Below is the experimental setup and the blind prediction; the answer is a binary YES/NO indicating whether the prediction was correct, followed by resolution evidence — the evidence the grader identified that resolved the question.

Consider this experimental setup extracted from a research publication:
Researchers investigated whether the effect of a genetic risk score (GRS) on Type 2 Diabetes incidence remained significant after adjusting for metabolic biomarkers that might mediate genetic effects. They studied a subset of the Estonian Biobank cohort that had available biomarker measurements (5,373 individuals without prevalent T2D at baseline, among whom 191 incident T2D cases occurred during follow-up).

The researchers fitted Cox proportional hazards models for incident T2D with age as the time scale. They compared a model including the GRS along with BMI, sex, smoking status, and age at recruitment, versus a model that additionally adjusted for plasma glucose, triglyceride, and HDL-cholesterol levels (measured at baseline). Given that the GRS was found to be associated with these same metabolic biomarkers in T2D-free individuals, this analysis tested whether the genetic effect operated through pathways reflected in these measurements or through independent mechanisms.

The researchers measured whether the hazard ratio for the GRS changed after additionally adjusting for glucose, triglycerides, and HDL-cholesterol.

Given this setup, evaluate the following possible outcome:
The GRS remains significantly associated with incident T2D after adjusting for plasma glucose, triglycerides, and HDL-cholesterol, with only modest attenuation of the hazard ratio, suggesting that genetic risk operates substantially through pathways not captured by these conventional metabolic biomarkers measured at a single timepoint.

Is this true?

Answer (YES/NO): YES